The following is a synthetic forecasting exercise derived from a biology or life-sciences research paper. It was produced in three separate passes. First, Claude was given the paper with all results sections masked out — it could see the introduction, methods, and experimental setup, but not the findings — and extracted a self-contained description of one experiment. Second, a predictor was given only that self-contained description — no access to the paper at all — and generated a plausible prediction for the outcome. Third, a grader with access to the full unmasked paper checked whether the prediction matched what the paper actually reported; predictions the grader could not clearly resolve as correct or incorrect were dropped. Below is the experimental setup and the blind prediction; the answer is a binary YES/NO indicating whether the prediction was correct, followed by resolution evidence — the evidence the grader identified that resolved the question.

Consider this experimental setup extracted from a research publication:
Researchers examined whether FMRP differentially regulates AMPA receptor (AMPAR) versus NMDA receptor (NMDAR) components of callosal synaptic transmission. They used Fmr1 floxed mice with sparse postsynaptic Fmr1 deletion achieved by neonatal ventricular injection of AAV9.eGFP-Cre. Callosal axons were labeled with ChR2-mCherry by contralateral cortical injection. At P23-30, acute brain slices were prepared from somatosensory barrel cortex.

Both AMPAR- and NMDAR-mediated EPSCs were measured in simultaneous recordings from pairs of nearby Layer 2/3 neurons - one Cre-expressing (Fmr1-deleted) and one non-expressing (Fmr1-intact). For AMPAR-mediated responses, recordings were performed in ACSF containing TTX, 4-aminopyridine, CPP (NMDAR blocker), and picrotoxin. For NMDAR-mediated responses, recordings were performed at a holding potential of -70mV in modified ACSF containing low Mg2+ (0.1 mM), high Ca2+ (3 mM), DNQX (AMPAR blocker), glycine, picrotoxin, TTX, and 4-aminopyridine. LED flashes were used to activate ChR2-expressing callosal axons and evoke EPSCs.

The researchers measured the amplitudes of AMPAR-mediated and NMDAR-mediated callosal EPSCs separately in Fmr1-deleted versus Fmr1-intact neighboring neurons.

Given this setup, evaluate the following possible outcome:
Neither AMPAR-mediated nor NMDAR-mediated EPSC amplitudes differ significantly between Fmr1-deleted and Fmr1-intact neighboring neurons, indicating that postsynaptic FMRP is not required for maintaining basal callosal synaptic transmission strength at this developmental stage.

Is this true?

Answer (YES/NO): NO